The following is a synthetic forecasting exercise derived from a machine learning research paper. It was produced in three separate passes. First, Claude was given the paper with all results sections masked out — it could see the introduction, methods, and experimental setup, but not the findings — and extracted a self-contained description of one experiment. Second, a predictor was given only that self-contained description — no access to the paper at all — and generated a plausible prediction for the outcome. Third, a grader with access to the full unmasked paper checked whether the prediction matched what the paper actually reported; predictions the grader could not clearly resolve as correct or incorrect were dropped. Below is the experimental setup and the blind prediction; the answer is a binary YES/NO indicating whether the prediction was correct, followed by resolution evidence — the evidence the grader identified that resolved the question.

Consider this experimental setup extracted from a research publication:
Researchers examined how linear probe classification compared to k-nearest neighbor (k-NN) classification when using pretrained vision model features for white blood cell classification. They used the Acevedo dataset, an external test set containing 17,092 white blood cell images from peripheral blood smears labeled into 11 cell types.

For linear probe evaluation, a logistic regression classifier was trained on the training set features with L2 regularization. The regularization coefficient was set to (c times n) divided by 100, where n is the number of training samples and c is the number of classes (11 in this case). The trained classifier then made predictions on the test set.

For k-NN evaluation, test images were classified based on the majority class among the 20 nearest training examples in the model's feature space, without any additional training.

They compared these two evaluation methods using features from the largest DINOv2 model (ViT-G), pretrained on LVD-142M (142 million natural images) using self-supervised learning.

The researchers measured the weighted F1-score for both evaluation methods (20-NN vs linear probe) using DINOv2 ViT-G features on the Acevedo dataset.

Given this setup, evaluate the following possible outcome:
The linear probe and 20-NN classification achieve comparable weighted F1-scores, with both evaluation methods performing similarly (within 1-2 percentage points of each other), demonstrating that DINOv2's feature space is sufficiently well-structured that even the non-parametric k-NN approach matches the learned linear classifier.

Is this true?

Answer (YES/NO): NO